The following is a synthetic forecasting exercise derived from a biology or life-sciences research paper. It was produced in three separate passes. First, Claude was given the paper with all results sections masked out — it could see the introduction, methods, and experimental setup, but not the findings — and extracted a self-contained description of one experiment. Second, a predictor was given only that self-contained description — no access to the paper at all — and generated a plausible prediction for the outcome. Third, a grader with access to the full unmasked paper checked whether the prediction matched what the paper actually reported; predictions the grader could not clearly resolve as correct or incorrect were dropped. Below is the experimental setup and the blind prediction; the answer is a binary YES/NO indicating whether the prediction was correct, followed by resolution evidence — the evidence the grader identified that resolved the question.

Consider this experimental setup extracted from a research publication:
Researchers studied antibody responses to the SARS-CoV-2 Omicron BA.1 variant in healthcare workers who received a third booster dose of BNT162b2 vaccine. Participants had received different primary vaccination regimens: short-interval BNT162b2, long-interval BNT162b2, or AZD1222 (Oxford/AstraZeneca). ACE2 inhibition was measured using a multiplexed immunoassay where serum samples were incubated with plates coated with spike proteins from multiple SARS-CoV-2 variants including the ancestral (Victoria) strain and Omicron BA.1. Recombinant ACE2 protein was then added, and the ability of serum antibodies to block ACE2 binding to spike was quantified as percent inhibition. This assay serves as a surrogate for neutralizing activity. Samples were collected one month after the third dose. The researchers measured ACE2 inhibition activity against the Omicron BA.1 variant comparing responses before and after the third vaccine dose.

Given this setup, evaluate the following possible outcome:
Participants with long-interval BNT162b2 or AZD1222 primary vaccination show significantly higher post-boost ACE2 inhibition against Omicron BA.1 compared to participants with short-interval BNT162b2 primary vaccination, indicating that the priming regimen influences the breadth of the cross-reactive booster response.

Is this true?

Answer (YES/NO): NO